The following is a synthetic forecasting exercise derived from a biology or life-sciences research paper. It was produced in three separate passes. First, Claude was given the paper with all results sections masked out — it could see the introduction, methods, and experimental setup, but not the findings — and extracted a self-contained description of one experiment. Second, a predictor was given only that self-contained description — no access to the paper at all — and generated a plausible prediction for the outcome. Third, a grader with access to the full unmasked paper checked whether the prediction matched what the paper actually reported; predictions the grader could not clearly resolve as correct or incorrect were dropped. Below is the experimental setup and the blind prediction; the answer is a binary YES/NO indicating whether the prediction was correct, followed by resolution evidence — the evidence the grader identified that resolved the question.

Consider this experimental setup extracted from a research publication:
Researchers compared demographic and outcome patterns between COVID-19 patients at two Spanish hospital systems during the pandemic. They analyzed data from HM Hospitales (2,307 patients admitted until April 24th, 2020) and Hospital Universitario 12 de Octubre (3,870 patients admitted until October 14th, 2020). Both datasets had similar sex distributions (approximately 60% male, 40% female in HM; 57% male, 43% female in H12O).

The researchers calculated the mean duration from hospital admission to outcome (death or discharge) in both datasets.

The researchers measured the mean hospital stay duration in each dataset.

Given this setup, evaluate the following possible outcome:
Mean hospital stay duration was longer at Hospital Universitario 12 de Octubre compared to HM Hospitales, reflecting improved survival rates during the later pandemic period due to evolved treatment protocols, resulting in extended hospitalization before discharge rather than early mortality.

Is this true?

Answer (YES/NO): NO